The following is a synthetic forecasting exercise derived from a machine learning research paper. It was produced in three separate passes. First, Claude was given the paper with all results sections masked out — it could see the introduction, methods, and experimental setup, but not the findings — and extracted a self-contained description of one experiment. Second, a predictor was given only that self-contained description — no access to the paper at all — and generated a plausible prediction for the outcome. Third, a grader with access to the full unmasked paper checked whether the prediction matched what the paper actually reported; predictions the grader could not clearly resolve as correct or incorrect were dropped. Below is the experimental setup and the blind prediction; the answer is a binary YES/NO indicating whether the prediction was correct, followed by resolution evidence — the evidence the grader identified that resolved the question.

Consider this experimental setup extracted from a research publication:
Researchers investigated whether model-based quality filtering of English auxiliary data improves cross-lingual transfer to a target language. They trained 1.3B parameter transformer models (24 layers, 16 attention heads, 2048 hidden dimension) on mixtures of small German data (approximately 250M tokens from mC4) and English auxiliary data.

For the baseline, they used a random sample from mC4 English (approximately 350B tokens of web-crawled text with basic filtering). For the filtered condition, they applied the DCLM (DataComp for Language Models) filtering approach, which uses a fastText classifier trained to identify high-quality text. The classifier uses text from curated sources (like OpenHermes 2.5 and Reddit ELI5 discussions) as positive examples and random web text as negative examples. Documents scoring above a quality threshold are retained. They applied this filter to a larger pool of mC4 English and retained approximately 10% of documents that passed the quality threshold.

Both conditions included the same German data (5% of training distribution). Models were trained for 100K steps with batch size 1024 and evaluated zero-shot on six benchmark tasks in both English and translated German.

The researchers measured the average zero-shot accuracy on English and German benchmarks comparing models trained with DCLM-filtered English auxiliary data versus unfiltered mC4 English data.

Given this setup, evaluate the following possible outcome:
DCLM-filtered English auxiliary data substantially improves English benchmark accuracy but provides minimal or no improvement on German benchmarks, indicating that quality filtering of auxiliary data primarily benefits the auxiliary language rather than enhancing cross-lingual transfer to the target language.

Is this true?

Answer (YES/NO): YES